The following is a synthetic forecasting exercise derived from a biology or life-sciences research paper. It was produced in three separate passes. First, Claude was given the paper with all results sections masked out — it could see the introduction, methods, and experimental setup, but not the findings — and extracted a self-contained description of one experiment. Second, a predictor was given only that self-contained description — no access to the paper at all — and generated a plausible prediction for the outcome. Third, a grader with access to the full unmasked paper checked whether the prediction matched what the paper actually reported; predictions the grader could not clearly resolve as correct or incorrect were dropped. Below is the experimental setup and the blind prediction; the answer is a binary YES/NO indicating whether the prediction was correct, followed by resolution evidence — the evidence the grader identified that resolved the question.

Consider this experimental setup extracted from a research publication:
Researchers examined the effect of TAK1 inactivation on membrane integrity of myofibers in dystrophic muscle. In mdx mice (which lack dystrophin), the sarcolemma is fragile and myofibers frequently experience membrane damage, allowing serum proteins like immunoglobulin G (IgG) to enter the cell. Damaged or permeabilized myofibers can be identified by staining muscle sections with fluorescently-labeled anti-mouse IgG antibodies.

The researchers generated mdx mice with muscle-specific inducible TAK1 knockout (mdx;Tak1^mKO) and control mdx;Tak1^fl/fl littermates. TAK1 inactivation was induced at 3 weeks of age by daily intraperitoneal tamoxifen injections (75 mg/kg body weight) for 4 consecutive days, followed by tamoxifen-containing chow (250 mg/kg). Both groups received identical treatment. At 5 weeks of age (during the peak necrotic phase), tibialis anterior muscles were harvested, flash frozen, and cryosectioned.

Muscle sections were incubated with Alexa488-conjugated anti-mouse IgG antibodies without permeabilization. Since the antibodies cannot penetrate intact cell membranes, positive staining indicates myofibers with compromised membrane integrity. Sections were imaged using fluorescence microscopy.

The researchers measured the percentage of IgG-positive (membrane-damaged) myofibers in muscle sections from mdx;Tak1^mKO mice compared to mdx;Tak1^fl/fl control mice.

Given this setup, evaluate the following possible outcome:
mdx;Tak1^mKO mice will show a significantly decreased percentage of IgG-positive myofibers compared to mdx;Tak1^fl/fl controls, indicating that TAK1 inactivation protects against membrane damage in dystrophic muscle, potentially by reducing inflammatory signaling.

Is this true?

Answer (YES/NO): YES